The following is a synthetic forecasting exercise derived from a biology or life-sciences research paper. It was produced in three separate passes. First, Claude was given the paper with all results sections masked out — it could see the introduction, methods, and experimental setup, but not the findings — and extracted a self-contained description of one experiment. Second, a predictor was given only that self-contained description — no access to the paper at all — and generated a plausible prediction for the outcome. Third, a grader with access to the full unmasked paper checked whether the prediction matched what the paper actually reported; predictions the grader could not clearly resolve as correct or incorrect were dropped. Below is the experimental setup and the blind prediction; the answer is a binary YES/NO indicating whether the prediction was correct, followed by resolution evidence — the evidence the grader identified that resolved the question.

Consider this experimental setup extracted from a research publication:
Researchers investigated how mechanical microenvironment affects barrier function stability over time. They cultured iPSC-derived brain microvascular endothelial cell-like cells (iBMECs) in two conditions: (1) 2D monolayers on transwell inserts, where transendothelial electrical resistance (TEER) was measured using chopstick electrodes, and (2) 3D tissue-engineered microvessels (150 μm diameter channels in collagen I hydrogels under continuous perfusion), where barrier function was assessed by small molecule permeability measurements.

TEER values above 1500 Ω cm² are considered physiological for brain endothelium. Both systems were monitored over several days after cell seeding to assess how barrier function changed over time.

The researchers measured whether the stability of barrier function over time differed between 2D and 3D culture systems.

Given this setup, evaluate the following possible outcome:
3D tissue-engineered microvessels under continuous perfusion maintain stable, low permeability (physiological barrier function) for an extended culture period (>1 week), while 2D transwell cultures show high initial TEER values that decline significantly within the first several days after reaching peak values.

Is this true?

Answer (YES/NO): NO